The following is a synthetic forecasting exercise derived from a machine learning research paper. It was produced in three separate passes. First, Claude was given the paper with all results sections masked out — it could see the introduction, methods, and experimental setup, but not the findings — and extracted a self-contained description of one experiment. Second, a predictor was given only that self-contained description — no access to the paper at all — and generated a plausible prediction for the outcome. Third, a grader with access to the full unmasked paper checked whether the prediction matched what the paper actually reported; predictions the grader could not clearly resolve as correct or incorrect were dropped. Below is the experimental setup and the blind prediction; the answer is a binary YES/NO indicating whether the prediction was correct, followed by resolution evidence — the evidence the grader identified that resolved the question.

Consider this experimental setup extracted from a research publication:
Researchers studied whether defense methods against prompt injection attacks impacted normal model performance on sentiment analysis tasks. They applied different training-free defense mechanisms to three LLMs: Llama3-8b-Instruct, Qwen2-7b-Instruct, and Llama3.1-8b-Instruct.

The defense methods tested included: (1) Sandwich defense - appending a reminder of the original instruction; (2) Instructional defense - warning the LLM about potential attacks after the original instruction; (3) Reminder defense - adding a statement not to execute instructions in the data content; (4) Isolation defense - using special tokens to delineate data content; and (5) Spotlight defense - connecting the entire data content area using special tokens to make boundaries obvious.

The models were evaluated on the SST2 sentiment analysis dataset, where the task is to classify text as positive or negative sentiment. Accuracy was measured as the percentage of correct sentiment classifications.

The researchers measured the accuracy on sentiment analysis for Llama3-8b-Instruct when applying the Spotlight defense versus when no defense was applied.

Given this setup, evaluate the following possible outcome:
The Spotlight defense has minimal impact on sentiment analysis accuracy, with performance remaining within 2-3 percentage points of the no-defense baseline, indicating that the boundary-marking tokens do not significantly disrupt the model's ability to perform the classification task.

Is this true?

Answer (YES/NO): YES